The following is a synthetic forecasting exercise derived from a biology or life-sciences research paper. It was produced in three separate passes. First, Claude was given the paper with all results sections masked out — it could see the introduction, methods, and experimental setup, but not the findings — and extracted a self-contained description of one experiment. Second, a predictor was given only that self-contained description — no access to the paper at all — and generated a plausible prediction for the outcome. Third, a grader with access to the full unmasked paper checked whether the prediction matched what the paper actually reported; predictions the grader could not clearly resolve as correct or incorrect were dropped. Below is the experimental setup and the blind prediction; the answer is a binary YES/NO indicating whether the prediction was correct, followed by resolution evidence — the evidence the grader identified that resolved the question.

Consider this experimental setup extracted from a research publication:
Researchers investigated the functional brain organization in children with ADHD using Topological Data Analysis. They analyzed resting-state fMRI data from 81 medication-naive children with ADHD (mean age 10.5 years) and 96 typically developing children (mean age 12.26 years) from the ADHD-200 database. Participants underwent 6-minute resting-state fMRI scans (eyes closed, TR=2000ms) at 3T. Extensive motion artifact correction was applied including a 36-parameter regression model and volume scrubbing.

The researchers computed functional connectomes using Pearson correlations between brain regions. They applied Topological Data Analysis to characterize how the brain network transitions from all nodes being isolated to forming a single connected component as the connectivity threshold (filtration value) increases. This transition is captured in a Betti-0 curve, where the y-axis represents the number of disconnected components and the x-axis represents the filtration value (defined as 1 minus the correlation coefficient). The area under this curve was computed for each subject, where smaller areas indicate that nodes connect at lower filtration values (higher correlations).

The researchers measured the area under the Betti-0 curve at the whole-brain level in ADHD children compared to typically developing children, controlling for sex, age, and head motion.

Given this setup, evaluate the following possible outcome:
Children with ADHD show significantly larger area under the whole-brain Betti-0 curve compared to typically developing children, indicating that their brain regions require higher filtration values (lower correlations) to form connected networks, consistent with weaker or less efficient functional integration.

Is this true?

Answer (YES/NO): NO